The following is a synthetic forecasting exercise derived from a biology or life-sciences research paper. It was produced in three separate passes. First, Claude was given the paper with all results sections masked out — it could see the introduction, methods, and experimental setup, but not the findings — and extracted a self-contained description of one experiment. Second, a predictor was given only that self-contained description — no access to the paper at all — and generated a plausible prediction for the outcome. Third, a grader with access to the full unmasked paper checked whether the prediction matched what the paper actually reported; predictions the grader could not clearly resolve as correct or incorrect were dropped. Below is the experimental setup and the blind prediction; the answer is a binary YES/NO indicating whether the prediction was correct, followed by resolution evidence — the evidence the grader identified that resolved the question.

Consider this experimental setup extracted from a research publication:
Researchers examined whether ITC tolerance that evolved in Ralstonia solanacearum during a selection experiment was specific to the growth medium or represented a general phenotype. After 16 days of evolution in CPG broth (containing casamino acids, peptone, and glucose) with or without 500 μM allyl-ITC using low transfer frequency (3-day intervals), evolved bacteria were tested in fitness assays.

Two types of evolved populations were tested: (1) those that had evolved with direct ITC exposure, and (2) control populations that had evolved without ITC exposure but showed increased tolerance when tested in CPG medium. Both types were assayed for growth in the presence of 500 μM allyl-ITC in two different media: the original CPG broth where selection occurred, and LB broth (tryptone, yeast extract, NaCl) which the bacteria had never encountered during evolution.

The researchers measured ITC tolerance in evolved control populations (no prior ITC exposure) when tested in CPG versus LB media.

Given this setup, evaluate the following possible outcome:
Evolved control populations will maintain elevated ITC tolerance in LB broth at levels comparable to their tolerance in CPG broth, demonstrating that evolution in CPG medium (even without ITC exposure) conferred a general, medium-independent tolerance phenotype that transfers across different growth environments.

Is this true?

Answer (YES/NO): NO